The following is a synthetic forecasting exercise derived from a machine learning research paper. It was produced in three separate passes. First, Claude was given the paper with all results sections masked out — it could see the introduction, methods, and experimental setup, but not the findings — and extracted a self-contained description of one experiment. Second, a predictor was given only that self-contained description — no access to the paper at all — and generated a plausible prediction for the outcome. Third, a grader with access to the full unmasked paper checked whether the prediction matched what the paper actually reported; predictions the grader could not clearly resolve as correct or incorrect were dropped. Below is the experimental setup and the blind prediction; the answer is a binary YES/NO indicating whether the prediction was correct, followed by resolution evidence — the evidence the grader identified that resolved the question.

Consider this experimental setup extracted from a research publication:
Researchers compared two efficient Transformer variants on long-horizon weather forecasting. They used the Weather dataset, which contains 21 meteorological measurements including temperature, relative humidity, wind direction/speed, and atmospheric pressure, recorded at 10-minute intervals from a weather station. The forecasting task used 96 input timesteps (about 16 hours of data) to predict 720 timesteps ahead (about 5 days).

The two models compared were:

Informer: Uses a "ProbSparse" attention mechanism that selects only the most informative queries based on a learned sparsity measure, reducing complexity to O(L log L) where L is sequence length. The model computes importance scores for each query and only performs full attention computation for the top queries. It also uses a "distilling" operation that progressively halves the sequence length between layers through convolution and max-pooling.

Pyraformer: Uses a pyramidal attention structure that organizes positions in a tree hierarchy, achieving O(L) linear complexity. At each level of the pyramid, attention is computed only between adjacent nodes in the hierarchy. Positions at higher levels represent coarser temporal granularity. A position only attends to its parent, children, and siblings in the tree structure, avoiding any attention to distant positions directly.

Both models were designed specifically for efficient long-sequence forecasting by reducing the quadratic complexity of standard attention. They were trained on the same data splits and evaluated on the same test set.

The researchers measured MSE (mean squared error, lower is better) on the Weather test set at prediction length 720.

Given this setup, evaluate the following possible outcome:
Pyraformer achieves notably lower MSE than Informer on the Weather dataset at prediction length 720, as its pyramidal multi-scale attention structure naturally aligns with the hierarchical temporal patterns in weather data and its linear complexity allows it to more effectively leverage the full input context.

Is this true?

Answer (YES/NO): NO